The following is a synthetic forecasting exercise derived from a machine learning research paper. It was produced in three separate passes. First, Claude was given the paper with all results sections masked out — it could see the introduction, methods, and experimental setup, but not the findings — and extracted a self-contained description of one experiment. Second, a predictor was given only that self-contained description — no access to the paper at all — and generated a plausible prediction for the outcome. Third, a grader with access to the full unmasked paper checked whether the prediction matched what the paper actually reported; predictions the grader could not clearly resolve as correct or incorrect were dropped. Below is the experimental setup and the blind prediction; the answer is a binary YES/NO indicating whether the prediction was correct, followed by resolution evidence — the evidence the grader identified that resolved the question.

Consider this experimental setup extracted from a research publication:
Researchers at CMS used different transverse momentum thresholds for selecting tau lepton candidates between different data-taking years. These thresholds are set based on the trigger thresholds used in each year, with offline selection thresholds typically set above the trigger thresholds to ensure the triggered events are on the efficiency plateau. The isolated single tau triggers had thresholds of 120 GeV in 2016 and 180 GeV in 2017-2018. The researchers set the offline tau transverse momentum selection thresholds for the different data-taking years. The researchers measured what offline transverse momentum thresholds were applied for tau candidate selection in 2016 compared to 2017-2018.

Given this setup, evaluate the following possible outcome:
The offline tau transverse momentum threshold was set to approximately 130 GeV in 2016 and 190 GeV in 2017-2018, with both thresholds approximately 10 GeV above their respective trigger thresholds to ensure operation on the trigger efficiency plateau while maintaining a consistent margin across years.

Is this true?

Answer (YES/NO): YES